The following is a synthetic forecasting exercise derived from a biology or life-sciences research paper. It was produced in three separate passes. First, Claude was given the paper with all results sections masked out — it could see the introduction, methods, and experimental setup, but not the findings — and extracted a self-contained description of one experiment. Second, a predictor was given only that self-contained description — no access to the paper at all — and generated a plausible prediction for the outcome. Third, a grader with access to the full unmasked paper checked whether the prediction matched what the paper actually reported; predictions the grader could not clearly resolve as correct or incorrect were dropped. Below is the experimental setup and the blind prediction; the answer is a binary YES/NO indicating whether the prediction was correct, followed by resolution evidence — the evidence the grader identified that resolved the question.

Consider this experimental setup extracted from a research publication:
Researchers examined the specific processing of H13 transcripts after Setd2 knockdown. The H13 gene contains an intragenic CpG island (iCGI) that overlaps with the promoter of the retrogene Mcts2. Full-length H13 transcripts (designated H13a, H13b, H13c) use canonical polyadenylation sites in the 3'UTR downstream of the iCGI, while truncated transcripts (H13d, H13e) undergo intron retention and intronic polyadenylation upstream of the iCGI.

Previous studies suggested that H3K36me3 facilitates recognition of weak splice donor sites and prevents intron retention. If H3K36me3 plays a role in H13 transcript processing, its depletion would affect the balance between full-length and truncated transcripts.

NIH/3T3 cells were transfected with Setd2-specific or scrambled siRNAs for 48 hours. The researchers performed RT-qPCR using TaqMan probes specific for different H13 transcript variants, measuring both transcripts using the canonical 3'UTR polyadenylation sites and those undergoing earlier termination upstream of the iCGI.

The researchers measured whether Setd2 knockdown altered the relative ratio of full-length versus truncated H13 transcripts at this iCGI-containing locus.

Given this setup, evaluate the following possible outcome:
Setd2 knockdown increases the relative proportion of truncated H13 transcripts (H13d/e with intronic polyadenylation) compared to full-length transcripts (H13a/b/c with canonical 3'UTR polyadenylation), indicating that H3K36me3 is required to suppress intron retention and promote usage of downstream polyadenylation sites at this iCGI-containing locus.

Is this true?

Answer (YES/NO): NO